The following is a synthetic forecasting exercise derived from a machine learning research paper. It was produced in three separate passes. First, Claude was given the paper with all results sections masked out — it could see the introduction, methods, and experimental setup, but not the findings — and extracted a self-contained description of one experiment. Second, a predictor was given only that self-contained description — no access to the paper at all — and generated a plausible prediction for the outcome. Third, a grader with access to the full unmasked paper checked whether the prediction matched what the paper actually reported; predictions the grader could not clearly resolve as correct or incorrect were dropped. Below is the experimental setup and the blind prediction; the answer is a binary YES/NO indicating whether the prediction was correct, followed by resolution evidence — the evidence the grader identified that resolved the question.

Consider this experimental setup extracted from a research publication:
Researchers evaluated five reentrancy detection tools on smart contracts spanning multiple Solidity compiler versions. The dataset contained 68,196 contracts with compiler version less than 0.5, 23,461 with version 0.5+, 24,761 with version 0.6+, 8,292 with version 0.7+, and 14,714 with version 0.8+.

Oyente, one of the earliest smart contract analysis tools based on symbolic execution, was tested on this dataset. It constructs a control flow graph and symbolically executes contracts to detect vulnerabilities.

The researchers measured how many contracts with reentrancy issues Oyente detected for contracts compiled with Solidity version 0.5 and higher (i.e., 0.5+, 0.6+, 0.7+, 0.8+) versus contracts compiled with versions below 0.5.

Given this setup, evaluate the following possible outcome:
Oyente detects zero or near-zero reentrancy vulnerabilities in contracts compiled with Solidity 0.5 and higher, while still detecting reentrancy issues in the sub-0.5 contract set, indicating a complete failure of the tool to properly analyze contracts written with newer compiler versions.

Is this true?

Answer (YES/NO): YES